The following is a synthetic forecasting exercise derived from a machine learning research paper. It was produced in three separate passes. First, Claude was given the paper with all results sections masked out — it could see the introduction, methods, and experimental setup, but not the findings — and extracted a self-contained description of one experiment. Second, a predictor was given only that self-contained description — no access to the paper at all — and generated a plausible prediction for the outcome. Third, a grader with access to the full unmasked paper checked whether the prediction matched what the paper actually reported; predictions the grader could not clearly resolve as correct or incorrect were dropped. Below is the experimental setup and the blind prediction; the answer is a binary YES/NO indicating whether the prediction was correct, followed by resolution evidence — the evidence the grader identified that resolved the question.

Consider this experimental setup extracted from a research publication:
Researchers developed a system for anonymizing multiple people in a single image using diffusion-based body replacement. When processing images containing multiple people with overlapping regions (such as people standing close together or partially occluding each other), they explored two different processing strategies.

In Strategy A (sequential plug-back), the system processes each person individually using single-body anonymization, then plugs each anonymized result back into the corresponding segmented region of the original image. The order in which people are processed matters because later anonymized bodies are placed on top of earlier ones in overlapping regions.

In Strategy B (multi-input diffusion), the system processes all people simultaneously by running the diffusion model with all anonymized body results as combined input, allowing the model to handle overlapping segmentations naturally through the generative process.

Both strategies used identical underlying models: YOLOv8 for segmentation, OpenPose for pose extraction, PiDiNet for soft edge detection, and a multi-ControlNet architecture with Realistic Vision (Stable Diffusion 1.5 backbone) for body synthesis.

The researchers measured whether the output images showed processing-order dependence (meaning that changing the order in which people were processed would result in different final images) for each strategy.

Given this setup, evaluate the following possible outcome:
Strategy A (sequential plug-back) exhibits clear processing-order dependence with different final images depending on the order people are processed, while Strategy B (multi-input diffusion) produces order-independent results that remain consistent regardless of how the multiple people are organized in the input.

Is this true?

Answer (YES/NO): YES